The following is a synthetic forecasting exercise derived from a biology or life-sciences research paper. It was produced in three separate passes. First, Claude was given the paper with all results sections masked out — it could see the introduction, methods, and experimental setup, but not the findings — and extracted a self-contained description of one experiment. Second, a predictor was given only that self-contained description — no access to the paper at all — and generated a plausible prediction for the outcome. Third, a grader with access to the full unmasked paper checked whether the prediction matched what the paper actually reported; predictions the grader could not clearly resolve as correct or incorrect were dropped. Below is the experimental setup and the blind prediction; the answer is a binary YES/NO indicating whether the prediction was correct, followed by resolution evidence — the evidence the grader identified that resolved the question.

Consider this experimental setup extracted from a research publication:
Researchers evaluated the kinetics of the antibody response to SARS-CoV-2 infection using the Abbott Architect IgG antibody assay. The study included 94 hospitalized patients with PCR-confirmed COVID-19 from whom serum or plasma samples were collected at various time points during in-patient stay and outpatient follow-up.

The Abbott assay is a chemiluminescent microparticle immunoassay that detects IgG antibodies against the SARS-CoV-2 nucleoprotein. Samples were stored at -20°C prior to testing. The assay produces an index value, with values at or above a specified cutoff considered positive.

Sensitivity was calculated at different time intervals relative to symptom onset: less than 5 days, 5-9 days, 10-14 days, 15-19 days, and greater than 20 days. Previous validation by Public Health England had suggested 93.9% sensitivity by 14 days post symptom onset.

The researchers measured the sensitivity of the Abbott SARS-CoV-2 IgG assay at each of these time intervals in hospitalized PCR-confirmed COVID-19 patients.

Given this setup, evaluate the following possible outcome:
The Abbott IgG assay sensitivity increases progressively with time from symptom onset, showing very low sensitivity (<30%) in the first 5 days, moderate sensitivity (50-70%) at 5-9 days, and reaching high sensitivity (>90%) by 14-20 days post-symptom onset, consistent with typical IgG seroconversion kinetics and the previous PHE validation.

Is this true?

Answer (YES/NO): NO